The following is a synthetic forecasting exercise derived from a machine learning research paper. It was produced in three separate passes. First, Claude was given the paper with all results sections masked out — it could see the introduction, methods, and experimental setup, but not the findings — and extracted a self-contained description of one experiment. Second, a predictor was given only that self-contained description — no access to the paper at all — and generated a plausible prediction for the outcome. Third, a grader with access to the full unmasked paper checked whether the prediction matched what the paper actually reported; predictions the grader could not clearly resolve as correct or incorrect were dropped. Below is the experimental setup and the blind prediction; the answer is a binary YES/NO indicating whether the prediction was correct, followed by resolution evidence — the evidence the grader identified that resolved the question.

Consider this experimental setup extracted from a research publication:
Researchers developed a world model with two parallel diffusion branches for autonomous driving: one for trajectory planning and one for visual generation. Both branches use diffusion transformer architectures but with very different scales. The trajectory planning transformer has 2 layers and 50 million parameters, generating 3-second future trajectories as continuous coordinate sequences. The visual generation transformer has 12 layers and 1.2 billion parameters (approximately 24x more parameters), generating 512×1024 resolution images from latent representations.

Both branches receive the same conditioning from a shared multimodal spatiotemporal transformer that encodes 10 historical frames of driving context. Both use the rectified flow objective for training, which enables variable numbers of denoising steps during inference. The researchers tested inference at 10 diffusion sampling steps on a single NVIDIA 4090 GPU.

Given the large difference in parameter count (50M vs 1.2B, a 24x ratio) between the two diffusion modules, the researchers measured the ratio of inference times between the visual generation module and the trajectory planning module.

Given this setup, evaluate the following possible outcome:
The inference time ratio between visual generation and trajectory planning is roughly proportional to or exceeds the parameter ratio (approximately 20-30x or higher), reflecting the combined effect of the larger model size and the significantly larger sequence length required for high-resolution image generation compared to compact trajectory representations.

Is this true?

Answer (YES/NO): NO